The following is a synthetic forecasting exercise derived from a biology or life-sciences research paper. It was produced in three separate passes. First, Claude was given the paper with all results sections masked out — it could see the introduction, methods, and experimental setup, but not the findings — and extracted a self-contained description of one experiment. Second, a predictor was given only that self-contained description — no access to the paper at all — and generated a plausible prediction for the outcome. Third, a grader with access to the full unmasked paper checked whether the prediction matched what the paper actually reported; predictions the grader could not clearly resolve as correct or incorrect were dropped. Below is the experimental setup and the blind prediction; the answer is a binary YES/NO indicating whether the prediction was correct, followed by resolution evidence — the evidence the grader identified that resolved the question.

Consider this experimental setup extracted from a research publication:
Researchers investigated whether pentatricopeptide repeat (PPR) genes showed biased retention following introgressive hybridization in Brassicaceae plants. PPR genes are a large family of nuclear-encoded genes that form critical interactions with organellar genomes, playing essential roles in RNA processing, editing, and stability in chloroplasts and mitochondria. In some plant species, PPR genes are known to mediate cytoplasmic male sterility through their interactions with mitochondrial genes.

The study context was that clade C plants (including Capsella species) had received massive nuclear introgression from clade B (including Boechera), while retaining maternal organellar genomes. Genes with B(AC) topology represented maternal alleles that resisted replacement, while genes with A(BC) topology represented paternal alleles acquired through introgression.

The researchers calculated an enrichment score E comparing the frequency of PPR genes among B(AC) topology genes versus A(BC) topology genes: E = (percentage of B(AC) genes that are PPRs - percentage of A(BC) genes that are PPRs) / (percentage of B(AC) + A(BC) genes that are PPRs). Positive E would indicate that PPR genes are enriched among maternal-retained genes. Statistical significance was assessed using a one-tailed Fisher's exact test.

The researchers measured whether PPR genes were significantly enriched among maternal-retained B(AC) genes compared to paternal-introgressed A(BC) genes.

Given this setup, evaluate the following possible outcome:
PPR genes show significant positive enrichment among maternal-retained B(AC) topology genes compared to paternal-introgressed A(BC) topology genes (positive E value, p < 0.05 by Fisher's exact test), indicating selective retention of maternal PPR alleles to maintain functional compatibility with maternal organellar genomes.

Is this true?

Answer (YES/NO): YES